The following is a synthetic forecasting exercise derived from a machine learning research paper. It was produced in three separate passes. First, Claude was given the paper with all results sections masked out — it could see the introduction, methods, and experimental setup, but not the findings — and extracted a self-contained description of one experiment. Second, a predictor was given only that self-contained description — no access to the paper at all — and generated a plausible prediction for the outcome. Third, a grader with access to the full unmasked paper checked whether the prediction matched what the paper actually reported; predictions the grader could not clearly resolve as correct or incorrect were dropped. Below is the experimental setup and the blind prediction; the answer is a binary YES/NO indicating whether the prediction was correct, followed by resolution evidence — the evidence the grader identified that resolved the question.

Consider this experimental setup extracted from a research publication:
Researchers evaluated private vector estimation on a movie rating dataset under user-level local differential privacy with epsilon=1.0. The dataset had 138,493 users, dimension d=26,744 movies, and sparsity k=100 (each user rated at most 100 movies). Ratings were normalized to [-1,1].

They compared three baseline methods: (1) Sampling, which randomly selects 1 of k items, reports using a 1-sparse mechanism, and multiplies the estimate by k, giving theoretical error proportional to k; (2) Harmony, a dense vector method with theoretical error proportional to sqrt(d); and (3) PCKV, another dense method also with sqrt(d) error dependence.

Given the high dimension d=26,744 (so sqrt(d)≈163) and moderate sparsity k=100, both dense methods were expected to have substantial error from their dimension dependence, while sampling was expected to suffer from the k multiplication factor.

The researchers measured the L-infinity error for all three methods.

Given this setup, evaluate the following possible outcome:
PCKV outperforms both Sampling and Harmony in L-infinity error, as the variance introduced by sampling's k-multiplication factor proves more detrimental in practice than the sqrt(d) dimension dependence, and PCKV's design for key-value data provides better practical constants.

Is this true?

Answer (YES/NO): NO